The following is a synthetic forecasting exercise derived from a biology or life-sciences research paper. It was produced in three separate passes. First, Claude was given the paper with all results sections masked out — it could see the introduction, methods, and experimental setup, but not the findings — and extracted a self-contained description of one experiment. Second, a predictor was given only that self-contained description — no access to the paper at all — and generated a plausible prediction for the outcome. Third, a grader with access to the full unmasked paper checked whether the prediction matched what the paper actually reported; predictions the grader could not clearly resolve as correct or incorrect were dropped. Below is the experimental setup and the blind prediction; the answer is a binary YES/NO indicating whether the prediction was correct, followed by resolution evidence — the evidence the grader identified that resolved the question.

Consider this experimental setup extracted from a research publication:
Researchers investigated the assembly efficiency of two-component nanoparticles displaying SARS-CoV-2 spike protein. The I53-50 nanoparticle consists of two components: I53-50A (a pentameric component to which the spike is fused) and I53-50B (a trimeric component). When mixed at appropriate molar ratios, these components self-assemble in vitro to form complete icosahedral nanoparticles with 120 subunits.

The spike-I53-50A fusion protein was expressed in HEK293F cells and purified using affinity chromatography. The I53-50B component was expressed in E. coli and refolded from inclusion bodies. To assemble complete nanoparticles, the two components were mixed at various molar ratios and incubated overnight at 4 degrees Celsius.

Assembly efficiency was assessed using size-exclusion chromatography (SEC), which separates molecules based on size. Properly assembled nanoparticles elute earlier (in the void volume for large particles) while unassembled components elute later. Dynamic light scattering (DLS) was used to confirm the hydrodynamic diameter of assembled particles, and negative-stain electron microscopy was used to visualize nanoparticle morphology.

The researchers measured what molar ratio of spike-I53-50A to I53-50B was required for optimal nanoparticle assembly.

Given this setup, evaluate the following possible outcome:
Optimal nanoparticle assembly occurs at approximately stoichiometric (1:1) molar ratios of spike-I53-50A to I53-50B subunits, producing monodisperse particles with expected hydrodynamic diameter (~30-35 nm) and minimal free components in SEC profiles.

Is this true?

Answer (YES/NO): YES